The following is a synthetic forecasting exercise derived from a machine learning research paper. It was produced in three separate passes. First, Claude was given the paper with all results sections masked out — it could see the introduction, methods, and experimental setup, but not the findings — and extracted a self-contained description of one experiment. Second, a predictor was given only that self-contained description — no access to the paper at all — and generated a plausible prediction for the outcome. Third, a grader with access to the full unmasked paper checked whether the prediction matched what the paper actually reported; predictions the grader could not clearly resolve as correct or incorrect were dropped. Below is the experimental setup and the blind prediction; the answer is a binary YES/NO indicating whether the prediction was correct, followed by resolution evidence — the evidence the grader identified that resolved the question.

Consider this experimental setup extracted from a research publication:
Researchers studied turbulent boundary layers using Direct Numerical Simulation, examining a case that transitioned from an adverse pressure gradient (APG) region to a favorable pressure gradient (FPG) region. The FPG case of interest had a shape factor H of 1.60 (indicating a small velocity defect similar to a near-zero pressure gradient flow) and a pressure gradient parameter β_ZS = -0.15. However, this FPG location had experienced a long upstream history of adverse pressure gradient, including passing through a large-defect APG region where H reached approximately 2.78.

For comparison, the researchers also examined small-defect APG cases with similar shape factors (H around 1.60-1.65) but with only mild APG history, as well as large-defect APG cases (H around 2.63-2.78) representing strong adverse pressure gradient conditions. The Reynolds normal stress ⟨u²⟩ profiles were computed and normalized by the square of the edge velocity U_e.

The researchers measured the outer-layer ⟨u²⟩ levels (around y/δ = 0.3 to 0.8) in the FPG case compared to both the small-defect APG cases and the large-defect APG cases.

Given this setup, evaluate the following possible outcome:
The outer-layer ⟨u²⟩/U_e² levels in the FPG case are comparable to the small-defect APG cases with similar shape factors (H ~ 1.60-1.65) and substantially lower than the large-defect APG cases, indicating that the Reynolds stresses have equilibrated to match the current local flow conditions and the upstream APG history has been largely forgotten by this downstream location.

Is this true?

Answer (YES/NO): NO